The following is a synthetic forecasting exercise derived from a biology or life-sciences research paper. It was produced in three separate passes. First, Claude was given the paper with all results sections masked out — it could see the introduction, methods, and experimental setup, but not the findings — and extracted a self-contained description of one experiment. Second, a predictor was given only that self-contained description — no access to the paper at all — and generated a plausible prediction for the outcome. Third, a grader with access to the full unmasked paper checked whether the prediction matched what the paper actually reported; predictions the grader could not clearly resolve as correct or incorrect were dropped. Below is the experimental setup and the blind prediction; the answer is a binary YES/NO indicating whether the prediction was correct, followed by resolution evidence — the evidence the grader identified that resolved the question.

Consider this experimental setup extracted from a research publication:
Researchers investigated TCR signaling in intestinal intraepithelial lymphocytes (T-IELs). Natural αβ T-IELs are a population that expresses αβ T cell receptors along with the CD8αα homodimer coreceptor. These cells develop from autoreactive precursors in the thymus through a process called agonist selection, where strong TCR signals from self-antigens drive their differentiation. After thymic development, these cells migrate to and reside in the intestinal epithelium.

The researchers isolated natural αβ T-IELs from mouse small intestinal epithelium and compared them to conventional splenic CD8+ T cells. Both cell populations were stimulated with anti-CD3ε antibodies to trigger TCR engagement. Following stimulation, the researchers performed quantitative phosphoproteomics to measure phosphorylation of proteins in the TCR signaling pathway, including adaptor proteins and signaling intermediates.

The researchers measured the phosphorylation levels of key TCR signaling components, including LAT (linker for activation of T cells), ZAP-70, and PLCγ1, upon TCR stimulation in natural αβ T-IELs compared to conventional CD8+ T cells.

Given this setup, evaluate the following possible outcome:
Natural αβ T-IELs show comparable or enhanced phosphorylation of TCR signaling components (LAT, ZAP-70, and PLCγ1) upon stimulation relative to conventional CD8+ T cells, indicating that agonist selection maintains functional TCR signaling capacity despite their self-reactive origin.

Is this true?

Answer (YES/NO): NO